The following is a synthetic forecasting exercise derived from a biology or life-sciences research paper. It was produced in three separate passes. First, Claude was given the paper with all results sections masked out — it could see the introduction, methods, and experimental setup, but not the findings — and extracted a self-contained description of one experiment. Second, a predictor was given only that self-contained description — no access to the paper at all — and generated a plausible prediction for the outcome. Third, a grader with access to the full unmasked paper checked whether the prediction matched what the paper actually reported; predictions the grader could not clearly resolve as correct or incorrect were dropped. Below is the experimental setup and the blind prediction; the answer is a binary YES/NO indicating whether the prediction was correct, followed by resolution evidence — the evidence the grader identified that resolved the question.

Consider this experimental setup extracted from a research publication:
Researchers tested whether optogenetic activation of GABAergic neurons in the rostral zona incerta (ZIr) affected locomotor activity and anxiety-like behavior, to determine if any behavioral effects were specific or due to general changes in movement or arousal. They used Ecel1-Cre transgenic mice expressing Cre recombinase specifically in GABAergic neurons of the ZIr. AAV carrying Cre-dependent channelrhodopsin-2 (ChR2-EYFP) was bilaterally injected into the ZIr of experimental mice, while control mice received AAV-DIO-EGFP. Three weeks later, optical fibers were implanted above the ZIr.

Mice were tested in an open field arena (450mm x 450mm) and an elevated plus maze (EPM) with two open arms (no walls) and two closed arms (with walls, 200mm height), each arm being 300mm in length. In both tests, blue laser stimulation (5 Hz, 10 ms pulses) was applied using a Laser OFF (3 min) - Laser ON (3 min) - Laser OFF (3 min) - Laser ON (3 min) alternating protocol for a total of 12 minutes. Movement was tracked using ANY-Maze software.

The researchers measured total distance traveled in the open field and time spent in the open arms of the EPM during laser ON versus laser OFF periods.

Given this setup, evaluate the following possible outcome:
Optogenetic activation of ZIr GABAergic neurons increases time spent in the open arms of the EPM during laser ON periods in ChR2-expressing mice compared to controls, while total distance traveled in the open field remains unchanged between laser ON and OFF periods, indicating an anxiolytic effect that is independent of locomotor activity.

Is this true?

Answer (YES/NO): NO